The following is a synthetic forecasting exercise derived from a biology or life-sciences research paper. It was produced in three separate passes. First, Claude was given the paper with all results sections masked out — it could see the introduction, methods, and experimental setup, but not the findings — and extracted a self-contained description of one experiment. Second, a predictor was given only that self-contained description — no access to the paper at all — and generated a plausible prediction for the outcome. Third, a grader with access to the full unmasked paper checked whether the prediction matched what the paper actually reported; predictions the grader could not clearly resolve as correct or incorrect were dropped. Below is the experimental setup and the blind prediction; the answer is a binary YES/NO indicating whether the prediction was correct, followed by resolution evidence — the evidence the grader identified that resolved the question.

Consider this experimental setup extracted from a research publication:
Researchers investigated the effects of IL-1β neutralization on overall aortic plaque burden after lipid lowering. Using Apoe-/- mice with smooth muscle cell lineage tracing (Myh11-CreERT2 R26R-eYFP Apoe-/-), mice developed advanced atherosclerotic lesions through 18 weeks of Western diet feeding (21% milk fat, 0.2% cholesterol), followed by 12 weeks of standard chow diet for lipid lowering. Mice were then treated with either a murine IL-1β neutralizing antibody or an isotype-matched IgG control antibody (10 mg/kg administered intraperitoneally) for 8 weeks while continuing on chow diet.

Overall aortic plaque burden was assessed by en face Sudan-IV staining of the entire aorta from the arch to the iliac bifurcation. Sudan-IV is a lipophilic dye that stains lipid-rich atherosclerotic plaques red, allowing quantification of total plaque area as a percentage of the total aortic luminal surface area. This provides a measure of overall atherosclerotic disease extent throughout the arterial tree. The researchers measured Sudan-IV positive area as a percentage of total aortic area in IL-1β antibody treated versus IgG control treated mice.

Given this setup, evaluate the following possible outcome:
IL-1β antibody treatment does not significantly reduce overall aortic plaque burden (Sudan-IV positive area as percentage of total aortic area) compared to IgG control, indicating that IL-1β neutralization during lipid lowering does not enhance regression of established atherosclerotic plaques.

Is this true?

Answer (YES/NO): YES